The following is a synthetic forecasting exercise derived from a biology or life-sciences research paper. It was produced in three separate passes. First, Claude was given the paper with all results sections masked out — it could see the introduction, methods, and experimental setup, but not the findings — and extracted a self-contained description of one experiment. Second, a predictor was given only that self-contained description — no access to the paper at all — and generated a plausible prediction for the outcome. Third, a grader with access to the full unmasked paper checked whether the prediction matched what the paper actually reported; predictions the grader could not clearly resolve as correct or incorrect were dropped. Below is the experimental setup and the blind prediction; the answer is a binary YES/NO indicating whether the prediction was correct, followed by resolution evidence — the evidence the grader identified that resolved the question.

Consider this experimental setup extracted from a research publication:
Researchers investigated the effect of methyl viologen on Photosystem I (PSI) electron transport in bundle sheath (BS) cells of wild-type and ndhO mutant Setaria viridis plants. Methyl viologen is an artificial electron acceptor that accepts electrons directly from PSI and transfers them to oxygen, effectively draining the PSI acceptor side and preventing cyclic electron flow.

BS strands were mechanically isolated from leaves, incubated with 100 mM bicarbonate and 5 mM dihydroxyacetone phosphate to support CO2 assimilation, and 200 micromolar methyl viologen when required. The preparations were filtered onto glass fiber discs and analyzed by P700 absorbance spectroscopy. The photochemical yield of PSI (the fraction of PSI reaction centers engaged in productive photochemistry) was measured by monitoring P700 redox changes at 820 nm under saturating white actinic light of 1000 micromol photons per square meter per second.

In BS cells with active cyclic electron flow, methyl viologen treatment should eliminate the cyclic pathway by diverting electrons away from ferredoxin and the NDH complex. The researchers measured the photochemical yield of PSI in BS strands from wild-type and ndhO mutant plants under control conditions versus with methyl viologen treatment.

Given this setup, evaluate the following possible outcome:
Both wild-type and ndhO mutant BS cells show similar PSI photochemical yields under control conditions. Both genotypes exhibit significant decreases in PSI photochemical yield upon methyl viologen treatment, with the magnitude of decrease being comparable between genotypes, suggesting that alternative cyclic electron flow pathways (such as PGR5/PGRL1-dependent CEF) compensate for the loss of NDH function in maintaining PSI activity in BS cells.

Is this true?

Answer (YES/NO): NO